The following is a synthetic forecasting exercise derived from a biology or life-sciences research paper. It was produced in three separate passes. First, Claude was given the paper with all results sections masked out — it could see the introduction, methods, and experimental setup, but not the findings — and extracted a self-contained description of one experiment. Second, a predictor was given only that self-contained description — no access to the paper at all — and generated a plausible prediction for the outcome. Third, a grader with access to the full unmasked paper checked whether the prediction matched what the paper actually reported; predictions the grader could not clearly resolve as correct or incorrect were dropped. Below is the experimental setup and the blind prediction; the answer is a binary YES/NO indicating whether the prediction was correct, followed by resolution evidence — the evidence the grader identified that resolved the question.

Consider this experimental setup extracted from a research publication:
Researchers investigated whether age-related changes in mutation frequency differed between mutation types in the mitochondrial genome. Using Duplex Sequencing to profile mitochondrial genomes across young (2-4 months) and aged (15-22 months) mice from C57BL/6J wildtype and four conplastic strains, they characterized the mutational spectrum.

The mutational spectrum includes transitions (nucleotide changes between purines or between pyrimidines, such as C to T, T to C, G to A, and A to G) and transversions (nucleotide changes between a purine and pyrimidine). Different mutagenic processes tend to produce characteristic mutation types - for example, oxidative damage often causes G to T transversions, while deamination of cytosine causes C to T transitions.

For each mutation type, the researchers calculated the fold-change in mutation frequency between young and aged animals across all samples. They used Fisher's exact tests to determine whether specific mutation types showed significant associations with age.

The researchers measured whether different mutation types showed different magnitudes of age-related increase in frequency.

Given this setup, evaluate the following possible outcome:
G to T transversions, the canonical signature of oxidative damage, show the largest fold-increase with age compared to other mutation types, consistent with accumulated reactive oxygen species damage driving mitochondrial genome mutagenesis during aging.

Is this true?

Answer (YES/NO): NO